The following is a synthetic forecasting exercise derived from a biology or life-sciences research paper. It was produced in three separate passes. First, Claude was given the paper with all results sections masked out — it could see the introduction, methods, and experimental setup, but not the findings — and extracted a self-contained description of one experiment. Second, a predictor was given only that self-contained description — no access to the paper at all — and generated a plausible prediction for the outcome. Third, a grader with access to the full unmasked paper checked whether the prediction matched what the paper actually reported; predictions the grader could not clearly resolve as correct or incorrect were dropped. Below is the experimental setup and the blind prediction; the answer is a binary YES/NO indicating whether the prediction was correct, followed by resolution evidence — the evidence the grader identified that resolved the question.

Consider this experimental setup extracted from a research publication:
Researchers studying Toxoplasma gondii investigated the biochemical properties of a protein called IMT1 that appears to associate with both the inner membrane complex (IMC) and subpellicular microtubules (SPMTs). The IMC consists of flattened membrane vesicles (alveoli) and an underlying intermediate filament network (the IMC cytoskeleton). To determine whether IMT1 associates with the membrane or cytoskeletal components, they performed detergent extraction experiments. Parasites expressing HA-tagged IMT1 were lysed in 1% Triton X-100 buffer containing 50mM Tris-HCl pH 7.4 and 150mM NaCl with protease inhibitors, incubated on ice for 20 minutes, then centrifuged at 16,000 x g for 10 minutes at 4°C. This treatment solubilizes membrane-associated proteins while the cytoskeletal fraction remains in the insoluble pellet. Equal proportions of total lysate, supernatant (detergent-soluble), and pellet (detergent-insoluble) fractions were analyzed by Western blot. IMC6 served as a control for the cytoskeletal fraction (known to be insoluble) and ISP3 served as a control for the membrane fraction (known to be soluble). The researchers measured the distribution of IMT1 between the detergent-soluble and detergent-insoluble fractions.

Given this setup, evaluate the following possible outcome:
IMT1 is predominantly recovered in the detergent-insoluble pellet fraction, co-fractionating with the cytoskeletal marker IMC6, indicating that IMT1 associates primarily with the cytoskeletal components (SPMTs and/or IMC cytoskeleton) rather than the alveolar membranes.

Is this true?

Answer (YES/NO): YES